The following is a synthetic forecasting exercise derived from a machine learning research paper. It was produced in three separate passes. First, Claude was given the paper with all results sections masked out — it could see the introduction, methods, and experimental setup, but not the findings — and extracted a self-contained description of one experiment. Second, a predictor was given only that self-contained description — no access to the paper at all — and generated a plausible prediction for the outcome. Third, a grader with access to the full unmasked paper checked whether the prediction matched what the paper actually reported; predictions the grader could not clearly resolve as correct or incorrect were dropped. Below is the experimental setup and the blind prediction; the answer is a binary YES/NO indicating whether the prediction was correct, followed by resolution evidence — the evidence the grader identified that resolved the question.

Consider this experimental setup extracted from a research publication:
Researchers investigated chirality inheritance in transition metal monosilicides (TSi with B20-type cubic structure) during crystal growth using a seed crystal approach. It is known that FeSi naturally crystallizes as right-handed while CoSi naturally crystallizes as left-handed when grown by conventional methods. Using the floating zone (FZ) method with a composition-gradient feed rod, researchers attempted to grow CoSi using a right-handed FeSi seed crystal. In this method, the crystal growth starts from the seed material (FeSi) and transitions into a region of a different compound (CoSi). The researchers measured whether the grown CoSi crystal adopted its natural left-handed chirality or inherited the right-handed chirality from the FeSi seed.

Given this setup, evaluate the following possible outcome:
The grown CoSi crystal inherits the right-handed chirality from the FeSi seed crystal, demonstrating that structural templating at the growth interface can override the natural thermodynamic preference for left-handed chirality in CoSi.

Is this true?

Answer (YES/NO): YES